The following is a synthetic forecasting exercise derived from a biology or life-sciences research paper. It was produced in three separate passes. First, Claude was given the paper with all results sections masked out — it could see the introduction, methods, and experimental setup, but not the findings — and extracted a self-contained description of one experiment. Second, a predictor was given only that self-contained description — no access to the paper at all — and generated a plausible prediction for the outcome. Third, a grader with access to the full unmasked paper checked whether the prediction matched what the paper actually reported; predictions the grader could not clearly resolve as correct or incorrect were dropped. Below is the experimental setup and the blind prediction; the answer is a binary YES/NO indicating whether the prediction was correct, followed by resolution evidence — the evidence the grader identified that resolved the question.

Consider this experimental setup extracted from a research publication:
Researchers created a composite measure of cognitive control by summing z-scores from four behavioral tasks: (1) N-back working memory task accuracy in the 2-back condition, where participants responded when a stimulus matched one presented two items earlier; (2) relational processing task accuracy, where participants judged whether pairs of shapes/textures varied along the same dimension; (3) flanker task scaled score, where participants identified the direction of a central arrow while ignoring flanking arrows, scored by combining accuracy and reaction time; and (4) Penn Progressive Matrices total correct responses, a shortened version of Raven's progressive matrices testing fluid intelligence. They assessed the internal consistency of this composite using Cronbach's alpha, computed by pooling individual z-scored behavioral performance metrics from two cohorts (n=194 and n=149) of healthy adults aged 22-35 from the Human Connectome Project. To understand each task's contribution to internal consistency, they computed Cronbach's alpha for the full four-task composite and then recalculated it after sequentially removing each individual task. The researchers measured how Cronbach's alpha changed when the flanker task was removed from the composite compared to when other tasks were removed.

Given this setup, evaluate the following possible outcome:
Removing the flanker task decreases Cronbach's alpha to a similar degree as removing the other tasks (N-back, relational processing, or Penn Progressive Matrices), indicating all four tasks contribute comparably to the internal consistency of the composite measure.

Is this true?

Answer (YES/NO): NO